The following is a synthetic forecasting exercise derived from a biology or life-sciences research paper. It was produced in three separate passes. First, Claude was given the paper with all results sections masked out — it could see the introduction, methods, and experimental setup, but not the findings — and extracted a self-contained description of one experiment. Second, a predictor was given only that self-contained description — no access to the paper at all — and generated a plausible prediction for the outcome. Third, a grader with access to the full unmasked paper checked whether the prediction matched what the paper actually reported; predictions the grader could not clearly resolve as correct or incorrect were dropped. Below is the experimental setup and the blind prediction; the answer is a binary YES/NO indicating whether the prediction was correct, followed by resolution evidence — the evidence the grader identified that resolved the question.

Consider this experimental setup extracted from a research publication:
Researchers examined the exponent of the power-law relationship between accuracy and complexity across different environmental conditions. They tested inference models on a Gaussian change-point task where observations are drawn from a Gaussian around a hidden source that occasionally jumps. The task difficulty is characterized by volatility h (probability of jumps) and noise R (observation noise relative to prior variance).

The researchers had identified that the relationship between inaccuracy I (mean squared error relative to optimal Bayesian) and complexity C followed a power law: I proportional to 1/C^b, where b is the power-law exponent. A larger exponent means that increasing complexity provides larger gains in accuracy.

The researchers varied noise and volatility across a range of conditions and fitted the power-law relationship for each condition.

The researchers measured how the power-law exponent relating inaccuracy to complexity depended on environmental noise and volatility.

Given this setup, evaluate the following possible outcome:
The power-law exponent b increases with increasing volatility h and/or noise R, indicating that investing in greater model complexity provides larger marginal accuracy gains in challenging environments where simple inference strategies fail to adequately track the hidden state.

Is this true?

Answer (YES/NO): NO